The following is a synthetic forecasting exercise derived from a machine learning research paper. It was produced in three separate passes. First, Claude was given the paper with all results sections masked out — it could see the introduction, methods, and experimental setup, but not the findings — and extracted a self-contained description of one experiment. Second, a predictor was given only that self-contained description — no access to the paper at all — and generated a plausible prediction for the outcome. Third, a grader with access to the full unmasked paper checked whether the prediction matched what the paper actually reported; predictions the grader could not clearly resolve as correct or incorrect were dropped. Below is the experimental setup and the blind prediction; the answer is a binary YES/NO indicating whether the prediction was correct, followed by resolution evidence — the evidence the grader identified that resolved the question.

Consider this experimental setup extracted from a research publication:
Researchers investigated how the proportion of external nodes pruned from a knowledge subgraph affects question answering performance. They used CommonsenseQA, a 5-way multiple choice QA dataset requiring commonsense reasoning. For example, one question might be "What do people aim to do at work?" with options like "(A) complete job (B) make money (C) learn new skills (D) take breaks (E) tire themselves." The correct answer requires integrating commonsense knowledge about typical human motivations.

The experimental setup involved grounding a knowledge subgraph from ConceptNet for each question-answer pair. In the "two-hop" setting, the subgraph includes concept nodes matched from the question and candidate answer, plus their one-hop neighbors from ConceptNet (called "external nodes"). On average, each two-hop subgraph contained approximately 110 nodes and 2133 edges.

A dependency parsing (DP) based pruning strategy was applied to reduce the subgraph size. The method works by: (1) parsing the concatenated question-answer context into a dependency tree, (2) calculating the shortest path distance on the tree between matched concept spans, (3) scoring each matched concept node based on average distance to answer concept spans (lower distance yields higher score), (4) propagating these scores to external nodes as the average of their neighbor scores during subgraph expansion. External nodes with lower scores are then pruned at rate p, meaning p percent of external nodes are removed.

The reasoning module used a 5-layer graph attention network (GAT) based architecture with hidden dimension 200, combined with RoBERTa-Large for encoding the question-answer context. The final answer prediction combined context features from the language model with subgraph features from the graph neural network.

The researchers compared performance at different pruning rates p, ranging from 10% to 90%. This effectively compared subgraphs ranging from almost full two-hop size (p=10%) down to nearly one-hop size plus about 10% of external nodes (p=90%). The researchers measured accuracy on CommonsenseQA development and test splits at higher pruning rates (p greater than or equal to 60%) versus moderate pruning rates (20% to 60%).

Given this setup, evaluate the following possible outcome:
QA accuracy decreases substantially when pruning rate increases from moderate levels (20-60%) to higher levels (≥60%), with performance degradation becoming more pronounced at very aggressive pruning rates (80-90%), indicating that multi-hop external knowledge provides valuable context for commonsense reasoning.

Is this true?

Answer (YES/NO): NO